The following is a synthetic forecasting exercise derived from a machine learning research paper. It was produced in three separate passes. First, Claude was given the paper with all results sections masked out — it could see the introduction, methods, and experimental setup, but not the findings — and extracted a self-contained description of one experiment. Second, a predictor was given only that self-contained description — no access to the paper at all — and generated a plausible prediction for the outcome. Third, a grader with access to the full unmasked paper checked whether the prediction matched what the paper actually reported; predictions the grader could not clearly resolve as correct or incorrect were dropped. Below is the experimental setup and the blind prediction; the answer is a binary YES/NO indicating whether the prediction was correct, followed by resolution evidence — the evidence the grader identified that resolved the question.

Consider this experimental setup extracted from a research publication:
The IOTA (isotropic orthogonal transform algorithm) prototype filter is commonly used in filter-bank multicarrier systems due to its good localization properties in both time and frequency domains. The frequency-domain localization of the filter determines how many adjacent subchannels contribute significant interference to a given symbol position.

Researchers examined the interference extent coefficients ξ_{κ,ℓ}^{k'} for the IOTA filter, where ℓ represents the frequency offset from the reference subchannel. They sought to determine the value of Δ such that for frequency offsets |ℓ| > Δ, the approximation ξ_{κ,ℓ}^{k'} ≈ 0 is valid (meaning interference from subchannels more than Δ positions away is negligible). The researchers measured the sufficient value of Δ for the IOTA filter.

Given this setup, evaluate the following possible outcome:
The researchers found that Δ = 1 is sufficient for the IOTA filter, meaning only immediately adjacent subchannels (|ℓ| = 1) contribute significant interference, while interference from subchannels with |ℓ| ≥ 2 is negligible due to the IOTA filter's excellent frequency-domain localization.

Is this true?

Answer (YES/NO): YES